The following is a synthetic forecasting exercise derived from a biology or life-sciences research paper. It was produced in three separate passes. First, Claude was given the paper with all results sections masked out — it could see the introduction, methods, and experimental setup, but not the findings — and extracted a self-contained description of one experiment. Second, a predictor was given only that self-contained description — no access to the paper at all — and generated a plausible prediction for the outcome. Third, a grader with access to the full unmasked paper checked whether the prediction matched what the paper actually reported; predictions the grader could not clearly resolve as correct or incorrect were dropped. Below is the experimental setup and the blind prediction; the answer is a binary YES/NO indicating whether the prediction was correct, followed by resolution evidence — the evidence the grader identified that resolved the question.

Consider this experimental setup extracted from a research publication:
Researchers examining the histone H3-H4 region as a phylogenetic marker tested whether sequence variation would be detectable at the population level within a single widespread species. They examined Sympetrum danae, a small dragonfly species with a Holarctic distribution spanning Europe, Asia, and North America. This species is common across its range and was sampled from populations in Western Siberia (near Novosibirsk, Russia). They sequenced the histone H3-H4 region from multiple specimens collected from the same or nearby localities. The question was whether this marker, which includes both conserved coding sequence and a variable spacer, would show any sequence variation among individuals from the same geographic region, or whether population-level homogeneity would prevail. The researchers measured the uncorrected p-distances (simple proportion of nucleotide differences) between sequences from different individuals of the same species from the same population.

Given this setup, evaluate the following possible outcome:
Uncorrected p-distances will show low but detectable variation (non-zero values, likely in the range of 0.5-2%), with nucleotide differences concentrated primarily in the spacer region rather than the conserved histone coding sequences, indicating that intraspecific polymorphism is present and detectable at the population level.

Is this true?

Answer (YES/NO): NO